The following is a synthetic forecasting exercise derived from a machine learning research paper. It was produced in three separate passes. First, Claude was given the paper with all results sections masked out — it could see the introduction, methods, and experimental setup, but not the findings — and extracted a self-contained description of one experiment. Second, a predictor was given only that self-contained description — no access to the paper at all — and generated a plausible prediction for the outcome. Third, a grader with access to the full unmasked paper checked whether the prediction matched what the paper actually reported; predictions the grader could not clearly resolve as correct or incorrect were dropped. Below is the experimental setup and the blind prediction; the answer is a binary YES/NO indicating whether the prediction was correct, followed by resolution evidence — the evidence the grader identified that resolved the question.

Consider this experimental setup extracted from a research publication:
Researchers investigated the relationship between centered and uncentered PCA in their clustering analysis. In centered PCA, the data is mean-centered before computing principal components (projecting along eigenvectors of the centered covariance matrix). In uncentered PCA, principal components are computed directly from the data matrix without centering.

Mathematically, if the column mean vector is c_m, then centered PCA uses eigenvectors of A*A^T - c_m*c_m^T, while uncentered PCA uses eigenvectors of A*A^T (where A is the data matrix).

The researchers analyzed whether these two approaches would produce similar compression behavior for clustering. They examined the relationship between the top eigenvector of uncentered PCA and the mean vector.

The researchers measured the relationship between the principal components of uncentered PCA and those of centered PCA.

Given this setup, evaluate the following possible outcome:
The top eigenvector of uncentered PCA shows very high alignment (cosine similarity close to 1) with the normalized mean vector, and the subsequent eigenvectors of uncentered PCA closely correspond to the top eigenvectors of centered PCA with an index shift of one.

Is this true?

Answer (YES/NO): YES